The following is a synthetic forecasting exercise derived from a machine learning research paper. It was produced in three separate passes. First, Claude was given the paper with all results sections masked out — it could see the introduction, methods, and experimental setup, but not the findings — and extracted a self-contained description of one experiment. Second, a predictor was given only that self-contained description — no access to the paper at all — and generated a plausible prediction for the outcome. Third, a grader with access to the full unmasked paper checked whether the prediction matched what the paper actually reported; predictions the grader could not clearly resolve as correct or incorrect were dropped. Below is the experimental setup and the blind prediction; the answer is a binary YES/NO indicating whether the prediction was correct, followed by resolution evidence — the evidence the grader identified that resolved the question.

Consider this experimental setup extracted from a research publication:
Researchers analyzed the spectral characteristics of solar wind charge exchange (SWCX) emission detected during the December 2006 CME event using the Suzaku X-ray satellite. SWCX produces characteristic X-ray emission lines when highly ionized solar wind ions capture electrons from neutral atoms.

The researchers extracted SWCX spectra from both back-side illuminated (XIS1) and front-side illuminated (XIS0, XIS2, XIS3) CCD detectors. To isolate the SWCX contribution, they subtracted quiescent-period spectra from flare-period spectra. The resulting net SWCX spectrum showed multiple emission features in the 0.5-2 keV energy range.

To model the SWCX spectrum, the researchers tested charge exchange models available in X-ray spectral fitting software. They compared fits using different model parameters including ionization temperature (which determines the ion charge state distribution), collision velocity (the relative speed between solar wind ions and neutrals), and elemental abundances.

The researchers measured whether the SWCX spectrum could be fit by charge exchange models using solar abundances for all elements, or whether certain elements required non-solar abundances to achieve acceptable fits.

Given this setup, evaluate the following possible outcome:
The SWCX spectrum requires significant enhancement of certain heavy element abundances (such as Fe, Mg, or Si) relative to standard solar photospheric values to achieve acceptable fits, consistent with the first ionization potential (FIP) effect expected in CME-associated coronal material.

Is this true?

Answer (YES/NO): NO